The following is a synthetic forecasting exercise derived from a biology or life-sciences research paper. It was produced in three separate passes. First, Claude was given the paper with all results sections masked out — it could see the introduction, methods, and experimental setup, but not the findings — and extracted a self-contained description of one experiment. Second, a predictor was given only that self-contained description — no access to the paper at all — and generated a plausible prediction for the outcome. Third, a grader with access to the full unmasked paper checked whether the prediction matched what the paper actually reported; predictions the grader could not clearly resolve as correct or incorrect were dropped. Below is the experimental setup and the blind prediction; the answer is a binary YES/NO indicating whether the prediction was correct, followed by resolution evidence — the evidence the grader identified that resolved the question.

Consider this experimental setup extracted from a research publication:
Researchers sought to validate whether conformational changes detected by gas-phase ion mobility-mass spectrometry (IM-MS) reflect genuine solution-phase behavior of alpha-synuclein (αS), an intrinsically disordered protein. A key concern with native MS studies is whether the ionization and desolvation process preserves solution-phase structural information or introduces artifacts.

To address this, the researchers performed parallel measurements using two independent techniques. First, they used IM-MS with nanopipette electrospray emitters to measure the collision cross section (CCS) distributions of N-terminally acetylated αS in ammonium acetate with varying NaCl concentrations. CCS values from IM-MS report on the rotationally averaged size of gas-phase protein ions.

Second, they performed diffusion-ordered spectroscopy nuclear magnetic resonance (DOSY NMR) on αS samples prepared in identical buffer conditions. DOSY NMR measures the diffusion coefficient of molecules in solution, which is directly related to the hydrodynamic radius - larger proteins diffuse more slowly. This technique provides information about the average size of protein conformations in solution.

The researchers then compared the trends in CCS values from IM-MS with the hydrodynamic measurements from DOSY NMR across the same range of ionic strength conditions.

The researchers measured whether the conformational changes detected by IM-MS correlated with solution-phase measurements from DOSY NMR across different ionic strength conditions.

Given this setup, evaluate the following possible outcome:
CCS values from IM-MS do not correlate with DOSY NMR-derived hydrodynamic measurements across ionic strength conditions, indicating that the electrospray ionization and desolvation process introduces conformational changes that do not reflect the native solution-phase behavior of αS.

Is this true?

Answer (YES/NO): NO